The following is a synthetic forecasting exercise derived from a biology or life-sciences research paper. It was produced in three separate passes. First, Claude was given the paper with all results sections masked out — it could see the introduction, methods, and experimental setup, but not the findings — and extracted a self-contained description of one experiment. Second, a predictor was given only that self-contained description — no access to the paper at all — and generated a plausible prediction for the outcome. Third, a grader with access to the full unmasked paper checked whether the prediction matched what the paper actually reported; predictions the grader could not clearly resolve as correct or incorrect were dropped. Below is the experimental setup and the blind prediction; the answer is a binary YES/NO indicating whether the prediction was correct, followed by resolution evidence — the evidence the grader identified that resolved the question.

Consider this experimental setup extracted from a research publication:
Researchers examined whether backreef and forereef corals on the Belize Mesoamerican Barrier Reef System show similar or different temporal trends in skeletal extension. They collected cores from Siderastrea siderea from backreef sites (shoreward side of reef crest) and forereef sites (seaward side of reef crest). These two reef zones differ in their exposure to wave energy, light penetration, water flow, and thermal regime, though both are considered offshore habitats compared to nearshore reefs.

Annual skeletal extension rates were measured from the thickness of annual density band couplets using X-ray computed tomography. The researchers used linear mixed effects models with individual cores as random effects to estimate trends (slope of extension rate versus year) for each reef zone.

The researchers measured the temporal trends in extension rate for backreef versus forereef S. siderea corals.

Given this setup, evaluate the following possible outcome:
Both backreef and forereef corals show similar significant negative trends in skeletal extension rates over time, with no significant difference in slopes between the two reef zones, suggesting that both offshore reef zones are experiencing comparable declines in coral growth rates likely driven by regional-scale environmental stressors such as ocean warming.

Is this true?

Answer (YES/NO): NO